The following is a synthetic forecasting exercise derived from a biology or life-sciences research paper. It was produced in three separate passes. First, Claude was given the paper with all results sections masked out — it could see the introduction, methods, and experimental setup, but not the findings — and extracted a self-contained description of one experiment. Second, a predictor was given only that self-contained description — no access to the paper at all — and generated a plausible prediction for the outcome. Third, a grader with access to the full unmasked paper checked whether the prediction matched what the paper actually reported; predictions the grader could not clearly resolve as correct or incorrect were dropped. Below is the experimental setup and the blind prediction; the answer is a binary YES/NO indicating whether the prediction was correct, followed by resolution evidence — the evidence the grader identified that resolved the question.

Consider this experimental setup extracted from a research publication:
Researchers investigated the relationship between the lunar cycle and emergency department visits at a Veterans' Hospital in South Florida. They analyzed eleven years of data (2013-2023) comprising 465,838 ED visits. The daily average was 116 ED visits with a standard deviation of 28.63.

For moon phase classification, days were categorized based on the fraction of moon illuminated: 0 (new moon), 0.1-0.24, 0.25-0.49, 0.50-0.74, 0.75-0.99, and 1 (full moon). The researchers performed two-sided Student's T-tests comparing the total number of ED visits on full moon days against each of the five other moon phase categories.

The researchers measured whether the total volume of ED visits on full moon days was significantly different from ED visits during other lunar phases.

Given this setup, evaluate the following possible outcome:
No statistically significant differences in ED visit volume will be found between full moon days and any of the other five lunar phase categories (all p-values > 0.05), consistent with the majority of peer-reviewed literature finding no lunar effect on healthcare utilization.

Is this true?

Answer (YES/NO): YES